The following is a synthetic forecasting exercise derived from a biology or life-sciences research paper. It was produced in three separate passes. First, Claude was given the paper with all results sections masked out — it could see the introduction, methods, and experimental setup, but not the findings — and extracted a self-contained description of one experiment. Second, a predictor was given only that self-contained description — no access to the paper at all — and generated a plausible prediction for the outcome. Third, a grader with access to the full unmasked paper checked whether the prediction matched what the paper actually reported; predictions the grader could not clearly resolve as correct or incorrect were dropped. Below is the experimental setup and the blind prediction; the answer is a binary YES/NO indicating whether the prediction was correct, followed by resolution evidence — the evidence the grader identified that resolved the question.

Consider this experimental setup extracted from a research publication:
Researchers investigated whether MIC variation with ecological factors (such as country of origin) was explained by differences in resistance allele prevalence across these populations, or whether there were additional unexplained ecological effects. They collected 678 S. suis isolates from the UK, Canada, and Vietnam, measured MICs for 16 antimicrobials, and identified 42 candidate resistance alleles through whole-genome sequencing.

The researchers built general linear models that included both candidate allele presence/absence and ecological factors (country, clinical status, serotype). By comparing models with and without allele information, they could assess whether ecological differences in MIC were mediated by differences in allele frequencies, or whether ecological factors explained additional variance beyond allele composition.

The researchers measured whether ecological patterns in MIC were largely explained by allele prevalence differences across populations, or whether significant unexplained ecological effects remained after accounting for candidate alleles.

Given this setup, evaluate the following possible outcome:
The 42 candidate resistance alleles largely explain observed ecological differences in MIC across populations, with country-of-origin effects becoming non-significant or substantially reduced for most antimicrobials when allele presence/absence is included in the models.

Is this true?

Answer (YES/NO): YES